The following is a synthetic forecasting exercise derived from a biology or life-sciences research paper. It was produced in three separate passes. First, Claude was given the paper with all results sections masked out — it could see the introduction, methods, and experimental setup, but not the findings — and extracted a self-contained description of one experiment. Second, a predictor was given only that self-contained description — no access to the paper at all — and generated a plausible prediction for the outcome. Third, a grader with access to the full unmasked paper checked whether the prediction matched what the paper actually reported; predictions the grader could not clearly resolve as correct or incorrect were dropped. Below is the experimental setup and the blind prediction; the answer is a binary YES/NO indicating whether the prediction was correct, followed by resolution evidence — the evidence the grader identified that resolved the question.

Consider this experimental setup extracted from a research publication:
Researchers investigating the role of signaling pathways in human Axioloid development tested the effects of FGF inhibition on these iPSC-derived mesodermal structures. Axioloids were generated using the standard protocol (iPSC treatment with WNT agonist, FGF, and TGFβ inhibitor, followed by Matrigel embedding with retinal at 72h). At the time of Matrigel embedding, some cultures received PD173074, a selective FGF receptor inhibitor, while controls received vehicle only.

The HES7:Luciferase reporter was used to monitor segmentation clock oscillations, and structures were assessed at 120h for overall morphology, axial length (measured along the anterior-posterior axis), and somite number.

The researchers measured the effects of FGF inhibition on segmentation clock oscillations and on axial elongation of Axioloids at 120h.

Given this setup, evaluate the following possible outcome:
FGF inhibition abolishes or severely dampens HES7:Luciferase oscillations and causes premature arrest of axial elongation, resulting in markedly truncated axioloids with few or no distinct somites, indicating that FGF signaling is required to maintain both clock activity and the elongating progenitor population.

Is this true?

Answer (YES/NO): NO